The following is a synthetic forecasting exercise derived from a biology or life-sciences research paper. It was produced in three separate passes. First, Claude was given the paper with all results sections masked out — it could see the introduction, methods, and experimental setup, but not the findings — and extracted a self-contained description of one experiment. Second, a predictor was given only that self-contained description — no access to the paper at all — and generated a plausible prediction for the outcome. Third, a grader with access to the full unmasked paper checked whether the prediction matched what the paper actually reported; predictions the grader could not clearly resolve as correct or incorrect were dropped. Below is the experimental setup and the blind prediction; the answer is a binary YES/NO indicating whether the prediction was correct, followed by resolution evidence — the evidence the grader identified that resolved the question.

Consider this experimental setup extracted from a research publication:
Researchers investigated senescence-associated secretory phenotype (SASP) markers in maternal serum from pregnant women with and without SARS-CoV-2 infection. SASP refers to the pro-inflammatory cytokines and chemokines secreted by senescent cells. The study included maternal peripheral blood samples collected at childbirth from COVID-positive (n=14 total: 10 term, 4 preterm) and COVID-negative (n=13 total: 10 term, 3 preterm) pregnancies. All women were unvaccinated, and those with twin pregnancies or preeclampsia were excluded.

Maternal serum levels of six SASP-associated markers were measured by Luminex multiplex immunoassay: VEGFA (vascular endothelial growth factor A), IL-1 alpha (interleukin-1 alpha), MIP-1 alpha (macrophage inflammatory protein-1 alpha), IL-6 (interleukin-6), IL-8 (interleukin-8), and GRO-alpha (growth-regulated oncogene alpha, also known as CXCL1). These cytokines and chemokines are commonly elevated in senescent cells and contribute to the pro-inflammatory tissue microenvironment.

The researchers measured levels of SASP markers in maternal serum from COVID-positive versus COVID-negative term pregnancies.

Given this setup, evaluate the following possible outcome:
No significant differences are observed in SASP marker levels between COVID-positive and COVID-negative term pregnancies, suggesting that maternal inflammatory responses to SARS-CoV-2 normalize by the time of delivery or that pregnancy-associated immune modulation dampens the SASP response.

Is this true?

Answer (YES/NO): NO